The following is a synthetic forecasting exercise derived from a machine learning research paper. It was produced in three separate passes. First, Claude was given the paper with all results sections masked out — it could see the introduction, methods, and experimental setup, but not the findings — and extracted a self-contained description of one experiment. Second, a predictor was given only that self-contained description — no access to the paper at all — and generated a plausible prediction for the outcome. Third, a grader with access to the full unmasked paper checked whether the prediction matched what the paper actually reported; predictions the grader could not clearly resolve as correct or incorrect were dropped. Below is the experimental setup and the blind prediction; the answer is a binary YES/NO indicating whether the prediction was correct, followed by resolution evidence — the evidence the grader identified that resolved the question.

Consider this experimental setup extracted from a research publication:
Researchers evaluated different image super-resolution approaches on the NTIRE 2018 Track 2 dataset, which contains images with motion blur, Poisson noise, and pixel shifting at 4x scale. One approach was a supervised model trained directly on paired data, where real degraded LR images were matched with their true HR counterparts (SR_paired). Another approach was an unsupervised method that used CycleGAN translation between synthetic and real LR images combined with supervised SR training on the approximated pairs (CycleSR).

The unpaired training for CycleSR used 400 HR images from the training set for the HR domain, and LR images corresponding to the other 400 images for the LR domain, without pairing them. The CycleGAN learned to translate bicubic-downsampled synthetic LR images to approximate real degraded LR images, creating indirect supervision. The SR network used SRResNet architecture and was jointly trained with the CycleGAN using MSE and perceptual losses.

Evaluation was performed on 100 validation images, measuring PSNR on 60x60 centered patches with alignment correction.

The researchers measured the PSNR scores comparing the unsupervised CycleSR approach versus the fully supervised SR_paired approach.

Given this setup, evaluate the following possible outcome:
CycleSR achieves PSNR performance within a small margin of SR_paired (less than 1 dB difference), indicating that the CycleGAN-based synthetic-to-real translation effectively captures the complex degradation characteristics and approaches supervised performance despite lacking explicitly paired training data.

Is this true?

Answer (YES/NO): NO